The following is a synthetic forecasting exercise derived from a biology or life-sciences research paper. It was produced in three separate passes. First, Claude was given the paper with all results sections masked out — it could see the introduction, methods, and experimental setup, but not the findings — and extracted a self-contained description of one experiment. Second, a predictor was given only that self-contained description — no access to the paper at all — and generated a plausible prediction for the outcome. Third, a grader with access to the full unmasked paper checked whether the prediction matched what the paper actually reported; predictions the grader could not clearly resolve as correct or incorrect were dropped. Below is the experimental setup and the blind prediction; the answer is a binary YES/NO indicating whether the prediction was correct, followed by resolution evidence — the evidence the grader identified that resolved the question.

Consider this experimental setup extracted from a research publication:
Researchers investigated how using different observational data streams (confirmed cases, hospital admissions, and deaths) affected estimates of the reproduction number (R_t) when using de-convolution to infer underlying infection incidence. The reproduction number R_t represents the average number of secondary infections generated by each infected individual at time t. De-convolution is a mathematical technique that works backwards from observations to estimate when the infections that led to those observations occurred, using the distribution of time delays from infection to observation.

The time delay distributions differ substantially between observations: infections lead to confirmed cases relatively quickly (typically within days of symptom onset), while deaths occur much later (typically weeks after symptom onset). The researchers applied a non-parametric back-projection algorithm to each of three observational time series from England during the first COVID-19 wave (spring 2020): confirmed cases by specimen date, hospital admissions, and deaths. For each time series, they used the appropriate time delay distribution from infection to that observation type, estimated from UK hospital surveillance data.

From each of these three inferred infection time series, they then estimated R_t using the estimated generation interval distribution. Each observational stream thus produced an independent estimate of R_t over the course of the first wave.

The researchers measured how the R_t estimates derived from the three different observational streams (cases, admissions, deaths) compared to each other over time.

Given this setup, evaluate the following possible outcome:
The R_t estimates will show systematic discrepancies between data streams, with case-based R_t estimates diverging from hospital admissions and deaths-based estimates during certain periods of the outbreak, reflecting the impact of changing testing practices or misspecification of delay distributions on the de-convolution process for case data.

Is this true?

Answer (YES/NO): NO